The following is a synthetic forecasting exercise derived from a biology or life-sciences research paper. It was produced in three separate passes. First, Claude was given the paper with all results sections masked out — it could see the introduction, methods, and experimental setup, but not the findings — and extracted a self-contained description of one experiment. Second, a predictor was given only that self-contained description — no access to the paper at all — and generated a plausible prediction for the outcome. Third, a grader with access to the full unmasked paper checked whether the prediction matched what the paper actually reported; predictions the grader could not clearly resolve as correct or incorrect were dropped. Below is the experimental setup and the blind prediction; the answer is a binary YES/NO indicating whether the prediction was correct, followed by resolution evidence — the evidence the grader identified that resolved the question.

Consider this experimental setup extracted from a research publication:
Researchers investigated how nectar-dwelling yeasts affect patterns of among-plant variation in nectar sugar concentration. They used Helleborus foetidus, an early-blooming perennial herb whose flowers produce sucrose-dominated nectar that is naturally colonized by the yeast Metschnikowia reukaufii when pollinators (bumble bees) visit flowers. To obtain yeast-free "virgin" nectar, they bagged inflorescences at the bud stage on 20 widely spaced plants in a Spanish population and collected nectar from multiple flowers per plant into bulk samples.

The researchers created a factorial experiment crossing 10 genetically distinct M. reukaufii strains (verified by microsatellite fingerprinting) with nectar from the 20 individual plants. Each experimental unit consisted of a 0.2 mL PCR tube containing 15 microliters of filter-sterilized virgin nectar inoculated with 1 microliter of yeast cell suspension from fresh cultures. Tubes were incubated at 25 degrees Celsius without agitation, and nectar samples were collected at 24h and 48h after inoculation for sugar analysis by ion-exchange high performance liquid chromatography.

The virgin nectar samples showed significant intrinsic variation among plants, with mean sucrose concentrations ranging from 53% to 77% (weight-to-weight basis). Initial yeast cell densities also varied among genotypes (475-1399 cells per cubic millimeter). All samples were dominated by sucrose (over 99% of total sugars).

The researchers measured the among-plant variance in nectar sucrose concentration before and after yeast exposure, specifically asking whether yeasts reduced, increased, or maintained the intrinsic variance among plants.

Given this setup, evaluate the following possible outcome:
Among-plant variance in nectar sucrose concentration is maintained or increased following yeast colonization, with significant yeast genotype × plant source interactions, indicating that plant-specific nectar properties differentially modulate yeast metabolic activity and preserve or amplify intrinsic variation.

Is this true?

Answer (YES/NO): NO